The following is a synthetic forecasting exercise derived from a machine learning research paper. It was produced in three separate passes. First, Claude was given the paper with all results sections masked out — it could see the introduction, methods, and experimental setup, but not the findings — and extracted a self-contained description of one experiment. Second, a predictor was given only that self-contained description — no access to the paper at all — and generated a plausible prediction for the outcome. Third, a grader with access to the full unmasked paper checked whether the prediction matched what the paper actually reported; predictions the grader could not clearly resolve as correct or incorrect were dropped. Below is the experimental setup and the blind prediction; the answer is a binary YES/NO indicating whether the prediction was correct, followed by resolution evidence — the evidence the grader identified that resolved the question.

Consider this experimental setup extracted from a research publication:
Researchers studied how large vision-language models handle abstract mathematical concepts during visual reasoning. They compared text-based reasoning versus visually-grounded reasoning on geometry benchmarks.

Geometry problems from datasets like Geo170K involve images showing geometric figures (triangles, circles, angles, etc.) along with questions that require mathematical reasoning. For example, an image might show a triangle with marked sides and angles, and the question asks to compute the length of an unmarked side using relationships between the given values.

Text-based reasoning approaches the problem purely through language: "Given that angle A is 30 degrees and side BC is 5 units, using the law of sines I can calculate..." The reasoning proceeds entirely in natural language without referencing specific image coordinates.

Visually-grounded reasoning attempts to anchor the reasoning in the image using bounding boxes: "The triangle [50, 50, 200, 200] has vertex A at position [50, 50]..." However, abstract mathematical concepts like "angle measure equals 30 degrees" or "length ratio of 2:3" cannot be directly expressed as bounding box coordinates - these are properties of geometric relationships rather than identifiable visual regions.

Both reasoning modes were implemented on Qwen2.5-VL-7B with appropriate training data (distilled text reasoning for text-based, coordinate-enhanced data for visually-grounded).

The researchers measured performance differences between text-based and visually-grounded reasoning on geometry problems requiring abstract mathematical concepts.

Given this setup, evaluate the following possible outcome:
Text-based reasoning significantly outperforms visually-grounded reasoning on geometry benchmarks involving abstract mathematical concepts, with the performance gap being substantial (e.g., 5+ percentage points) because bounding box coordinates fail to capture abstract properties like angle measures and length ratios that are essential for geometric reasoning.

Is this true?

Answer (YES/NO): YES